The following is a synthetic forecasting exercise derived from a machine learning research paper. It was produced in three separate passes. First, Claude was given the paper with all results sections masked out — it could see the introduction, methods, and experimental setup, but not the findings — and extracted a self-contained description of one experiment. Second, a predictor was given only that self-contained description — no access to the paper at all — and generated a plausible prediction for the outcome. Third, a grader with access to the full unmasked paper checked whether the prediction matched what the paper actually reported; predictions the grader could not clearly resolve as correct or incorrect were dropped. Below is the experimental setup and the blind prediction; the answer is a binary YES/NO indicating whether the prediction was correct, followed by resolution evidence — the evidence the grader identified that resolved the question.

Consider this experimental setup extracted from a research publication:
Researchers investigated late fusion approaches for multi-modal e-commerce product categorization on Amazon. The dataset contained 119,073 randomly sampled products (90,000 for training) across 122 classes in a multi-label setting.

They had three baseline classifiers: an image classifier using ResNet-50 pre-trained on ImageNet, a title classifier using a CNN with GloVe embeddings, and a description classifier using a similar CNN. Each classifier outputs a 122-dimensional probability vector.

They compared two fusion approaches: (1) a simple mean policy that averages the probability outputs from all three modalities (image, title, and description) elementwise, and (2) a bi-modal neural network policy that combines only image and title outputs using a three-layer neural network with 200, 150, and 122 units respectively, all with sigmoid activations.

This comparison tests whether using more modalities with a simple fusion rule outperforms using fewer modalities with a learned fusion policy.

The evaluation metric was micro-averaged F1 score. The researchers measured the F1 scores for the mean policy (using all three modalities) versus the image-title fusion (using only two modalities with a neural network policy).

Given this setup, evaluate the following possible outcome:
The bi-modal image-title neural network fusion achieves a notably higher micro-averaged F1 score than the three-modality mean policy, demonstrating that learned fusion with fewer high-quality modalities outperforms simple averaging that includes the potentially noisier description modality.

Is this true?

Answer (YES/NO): YES